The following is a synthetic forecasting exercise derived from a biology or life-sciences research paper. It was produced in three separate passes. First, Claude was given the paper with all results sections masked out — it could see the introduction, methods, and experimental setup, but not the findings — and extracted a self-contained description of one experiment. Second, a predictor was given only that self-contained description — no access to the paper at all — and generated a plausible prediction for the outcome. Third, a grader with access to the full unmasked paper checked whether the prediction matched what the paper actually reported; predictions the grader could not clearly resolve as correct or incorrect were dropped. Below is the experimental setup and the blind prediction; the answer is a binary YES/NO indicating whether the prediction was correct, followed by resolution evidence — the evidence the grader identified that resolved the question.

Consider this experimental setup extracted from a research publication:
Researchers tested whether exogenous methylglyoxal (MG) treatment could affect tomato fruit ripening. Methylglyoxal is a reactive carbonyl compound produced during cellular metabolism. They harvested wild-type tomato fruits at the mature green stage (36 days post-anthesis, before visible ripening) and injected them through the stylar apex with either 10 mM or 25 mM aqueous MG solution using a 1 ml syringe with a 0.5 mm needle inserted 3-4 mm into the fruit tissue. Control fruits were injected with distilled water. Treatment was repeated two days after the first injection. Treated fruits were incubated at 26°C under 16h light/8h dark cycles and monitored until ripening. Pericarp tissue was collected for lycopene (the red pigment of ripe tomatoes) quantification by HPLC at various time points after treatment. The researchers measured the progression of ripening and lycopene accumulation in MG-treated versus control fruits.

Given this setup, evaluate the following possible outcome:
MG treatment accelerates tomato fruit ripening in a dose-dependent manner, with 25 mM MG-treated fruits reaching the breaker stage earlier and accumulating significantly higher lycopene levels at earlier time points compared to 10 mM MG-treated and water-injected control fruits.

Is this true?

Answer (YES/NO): NO